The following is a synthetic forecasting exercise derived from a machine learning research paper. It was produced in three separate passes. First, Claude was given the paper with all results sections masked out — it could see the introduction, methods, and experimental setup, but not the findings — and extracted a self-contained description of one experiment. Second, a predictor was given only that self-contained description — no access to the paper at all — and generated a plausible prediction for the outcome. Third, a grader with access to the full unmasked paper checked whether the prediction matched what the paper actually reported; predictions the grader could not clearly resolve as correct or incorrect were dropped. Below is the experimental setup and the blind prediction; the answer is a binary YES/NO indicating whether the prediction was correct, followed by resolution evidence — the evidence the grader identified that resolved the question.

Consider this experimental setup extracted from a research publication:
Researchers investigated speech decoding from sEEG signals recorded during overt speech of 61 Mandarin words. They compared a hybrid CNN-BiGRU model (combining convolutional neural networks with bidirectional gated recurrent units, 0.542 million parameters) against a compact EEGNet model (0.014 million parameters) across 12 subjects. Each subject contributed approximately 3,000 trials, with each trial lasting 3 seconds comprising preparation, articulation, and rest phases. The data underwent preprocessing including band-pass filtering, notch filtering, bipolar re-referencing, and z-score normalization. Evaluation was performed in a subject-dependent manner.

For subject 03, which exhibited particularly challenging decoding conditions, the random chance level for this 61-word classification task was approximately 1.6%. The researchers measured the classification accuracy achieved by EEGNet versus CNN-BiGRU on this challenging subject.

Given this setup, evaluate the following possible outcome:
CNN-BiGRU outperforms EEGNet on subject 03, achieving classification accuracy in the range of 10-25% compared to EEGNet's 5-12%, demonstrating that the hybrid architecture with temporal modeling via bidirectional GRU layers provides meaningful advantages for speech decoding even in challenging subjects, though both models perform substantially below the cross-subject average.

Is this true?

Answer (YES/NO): NO